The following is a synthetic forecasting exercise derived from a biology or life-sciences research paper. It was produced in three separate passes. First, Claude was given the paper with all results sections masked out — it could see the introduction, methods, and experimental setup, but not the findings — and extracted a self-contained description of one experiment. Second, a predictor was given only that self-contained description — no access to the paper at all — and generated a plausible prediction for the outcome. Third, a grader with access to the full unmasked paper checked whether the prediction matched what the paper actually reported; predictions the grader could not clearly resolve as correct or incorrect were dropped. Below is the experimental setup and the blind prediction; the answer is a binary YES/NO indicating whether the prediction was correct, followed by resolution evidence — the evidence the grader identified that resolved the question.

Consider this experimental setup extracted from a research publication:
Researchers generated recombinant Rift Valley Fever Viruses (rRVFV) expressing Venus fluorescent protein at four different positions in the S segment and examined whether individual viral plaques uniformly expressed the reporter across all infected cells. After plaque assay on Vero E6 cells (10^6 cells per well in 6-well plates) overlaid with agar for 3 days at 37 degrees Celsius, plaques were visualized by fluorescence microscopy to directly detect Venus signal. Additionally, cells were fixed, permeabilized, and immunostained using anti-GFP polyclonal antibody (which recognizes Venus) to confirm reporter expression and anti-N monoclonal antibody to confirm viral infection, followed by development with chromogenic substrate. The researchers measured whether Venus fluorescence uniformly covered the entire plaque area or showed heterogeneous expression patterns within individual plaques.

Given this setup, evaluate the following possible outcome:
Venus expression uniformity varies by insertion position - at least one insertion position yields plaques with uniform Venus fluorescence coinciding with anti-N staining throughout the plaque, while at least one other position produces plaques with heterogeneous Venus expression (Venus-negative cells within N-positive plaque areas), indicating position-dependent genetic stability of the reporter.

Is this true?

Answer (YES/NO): NO